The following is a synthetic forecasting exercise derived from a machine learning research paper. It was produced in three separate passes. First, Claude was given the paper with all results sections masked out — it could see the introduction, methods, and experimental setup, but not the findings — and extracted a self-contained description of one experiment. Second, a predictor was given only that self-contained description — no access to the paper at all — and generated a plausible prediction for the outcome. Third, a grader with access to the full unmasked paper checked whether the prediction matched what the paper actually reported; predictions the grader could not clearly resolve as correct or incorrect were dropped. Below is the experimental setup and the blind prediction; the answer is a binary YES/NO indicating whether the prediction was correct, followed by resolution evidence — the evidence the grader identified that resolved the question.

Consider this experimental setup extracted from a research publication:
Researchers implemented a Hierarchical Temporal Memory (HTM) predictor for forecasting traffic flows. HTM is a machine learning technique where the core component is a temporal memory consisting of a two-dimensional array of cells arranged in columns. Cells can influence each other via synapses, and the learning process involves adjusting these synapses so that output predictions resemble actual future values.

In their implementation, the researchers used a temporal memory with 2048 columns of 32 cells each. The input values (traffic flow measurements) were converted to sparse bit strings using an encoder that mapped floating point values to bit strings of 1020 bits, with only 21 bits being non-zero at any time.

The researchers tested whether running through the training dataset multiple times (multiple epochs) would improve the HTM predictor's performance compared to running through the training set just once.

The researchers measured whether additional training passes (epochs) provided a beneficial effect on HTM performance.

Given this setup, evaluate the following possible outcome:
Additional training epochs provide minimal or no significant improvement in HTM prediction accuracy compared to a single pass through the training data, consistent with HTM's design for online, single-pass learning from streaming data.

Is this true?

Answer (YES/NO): YES